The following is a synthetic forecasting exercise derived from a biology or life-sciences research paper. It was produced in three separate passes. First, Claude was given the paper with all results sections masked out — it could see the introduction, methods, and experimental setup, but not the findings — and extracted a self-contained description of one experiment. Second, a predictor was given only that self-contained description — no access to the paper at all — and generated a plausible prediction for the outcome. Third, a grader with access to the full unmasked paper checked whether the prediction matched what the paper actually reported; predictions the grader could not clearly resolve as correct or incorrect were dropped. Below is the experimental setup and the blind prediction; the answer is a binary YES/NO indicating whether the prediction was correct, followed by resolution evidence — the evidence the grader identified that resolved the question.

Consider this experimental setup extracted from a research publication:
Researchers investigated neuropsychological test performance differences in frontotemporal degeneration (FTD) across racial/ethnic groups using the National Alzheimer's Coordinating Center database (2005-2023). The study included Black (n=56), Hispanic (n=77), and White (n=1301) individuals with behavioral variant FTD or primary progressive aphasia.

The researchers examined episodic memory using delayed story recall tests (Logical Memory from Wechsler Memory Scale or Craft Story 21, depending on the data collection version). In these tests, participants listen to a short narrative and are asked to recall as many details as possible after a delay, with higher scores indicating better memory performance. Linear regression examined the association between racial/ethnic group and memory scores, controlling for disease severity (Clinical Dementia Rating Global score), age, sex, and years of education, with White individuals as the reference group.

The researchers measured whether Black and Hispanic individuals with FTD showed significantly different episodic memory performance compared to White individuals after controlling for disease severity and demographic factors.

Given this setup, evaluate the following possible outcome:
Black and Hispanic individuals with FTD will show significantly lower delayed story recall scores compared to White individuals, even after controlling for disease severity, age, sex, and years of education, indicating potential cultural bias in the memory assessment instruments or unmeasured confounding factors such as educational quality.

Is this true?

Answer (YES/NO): NO